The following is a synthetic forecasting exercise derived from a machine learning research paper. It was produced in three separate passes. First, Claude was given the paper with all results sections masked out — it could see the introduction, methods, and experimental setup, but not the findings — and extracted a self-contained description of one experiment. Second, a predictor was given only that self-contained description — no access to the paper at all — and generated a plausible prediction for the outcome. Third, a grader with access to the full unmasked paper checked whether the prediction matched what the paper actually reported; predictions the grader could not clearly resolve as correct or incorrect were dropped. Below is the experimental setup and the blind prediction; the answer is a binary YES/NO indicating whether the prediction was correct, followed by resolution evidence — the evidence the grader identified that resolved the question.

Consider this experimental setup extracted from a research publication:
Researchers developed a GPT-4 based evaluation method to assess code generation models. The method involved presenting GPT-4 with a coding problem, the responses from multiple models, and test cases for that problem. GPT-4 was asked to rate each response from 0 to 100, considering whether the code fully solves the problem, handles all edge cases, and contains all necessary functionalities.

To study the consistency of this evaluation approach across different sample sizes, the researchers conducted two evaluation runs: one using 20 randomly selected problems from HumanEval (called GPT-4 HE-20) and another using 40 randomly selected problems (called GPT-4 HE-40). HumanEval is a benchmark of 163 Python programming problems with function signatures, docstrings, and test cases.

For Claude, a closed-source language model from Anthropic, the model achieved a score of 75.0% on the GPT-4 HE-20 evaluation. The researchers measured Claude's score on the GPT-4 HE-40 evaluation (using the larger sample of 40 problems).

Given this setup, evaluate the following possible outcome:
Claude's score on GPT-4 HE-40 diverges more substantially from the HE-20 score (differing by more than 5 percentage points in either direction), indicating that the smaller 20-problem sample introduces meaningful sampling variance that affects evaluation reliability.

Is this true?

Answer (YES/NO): NO